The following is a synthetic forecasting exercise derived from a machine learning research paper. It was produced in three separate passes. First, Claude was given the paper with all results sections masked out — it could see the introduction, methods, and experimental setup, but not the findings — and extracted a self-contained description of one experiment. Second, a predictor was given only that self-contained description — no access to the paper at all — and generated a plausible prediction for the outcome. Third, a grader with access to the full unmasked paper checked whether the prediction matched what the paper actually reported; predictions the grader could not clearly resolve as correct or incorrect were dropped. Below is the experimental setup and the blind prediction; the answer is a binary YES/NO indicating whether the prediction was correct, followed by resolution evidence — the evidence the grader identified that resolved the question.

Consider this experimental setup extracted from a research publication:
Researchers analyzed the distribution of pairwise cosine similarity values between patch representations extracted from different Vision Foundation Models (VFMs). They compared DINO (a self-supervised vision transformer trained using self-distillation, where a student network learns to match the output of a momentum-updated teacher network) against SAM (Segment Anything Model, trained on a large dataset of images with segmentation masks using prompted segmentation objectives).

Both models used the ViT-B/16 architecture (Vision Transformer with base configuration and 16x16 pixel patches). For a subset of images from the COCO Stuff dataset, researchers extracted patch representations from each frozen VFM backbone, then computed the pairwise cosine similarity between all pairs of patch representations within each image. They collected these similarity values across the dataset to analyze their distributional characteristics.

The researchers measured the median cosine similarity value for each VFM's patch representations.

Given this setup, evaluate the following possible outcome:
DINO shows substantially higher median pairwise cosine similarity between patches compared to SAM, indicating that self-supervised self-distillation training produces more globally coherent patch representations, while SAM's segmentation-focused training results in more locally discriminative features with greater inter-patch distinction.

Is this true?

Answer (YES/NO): NO